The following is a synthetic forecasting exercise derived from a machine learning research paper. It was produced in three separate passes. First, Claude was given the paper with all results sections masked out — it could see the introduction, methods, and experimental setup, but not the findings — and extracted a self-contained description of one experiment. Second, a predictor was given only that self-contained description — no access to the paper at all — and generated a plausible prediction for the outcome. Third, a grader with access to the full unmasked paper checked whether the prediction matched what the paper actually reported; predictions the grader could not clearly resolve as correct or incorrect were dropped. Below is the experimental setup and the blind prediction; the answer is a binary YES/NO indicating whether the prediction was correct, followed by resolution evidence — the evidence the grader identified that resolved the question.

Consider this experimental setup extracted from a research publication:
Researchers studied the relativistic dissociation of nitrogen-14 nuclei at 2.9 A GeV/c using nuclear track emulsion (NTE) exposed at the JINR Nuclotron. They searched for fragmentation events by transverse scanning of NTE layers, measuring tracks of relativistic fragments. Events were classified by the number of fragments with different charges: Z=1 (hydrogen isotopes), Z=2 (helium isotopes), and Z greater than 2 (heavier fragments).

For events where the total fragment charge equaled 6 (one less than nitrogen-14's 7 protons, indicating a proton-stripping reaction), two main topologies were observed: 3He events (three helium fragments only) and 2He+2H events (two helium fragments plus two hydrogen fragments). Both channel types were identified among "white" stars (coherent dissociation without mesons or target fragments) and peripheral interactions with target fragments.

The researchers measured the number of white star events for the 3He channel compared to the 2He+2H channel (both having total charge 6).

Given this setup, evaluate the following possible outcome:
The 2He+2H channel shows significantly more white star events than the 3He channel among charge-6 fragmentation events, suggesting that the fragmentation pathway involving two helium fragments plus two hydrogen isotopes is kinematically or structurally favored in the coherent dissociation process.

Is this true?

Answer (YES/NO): NO